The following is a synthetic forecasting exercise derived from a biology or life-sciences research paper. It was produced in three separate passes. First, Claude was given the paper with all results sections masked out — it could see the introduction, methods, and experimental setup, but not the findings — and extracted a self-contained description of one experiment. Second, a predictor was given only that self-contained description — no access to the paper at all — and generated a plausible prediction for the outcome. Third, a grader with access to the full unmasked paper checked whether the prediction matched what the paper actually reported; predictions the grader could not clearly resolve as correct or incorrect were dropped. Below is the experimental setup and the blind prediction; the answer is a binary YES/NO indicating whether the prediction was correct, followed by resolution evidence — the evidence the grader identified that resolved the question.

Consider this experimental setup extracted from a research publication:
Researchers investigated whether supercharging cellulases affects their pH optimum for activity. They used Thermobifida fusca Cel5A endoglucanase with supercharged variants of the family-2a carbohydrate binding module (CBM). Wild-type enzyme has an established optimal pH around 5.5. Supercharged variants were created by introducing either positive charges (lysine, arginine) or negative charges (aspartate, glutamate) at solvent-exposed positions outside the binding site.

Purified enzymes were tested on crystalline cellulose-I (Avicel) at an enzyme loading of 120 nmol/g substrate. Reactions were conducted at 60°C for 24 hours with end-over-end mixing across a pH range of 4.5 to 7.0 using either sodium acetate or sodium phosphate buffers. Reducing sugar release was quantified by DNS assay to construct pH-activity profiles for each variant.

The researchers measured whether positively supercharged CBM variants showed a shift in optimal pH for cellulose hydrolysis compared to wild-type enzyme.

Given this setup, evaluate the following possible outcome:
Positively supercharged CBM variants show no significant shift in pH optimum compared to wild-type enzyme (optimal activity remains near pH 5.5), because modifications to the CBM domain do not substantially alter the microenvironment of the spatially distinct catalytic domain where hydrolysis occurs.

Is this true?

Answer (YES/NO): NO